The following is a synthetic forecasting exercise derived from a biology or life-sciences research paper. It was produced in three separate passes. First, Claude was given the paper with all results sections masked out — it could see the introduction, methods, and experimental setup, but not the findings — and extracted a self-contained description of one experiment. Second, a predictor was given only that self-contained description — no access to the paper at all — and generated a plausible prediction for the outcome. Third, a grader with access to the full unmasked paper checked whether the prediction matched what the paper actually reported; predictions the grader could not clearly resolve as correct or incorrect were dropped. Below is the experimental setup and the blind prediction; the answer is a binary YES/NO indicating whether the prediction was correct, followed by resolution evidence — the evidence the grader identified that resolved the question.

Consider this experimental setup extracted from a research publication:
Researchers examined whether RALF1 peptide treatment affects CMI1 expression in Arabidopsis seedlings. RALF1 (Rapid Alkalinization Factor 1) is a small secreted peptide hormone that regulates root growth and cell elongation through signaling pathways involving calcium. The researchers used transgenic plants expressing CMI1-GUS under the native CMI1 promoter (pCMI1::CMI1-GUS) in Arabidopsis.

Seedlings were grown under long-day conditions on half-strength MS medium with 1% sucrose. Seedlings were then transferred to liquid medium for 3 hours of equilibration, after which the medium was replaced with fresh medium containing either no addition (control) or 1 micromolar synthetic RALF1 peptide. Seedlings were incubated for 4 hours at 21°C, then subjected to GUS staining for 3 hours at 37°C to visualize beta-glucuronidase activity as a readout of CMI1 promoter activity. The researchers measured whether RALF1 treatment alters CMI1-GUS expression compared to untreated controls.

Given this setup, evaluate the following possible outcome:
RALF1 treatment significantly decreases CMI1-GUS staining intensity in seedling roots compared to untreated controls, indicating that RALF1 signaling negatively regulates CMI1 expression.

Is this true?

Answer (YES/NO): NO